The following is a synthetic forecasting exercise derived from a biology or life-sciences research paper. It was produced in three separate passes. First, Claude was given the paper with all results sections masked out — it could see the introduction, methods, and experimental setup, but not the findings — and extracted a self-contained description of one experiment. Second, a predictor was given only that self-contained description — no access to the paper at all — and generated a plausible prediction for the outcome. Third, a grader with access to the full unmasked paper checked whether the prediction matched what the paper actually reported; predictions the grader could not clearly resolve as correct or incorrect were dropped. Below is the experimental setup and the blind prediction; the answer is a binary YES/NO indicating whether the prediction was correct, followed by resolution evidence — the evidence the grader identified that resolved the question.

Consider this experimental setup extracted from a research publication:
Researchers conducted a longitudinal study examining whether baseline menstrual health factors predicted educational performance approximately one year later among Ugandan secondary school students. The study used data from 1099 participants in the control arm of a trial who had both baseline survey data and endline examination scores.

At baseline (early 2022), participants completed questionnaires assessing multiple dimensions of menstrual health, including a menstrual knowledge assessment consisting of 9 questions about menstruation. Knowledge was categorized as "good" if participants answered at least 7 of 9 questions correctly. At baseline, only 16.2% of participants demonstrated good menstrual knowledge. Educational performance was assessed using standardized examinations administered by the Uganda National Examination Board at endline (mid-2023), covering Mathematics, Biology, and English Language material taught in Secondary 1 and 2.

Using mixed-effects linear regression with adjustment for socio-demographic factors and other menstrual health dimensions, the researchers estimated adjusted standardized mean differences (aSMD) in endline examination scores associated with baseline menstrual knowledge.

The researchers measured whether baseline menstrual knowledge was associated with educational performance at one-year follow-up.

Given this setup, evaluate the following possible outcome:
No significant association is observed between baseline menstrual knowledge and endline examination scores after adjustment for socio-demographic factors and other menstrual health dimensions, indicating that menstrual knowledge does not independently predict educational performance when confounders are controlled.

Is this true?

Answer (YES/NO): NO